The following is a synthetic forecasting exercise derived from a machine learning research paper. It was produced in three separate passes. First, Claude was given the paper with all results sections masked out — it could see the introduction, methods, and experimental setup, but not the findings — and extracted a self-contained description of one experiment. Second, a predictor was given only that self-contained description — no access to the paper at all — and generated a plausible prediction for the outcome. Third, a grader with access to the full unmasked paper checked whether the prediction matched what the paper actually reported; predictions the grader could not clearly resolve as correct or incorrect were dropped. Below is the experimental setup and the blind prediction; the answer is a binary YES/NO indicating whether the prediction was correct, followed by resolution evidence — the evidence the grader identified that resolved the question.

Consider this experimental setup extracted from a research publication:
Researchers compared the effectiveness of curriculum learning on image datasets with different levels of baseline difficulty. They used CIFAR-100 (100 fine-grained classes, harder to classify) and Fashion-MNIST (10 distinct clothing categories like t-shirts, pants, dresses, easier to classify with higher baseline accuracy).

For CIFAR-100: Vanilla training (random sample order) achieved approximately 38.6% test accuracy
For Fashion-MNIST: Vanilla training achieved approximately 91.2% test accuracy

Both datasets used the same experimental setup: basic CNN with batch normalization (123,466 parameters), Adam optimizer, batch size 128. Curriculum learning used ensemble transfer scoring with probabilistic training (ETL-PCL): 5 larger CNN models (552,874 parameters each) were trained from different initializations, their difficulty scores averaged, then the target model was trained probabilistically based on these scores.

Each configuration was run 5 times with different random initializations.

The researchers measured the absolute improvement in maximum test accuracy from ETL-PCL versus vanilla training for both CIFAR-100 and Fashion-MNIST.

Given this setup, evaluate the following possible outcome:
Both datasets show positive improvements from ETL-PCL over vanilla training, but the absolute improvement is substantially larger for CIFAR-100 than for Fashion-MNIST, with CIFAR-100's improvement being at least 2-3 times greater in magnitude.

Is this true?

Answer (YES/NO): YES